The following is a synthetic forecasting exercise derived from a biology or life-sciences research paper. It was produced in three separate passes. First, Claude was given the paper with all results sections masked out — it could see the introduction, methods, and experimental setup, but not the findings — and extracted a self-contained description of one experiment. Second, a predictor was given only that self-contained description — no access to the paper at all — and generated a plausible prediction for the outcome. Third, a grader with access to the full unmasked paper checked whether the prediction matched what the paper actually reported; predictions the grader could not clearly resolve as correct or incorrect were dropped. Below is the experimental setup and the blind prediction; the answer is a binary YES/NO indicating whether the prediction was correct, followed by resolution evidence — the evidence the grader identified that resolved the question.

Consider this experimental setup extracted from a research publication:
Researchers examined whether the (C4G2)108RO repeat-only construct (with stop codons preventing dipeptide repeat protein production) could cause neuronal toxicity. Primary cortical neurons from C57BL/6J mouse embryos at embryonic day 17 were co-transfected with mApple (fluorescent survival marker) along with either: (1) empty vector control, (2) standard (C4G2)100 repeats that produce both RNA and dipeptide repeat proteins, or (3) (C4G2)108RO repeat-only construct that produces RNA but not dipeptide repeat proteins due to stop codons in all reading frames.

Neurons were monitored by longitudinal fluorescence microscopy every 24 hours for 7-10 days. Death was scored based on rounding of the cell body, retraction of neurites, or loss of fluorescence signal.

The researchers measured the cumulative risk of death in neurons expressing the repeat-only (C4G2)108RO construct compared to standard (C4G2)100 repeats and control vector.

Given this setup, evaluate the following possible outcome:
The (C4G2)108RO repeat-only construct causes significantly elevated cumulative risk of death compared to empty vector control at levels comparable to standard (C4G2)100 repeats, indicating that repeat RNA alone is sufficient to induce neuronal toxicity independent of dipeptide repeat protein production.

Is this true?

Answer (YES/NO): NO